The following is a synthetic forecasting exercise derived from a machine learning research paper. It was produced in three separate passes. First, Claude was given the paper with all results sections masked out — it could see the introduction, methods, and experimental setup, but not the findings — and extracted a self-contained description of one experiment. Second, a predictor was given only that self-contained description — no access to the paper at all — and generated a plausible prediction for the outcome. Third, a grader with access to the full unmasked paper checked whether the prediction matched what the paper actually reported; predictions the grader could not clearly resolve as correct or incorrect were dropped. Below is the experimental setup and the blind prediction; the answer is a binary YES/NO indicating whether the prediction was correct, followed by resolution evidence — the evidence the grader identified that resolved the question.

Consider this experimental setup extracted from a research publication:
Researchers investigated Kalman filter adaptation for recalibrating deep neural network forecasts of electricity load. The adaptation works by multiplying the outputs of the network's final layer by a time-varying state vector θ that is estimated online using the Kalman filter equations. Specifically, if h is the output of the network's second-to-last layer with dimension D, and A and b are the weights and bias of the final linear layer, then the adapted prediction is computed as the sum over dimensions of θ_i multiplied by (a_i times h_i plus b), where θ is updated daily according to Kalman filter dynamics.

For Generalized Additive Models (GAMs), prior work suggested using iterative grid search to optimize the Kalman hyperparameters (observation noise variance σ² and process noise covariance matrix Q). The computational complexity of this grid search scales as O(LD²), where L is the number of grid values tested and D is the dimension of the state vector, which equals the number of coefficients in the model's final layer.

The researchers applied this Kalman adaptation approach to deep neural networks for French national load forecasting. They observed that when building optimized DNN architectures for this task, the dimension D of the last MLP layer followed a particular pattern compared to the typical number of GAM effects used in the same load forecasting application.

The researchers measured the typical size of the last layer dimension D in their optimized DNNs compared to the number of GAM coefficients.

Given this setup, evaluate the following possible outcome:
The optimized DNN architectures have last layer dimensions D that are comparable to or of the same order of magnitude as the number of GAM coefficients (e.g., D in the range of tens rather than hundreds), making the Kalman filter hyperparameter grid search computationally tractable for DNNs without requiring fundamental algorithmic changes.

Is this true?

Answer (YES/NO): NO